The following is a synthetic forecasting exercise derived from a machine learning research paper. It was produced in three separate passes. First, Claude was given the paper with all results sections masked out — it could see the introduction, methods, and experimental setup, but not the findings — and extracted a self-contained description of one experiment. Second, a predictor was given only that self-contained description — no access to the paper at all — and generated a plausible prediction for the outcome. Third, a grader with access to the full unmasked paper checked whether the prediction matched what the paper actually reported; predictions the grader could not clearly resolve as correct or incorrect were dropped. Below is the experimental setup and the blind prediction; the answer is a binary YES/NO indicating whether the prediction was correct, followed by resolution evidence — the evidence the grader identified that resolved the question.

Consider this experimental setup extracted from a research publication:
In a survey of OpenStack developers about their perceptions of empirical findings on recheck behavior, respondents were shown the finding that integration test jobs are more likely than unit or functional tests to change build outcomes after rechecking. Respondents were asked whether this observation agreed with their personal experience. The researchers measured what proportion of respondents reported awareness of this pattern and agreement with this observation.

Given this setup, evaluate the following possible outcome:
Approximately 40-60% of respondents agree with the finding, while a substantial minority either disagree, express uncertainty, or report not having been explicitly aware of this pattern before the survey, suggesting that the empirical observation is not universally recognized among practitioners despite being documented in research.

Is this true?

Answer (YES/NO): NO